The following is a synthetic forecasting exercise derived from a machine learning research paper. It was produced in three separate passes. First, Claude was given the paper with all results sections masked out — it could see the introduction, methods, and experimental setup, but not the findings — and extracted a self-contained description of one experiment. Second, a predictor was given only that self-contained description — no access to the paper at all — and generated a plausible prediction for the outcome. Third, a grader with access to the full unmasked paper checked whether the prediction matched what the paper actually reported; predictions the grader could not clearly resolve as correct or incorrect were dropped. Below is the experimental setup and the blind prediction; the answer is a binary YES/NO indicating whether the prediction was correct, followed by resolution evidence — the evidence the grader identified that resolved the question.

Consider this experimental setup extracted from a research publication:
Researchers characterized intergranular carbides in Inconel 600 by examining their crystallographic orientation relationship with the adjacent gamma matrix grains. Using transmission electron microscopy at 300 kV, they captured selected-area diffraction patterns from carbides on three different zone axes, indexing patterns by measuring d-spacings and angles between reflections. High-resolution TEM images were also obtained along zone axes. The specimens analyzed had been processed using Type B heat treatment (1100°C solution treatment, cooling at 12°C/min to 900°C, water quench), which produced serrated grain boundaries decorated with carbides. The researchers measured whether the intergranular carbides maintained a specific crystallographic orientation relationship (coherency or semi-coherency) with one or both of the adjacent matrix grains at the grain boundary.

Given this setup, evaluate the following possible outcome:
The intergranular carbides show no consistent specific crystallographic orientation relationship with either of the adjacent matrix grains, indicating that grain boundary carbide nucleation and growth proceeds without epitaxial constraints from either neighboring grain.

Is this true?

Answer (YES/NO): NO